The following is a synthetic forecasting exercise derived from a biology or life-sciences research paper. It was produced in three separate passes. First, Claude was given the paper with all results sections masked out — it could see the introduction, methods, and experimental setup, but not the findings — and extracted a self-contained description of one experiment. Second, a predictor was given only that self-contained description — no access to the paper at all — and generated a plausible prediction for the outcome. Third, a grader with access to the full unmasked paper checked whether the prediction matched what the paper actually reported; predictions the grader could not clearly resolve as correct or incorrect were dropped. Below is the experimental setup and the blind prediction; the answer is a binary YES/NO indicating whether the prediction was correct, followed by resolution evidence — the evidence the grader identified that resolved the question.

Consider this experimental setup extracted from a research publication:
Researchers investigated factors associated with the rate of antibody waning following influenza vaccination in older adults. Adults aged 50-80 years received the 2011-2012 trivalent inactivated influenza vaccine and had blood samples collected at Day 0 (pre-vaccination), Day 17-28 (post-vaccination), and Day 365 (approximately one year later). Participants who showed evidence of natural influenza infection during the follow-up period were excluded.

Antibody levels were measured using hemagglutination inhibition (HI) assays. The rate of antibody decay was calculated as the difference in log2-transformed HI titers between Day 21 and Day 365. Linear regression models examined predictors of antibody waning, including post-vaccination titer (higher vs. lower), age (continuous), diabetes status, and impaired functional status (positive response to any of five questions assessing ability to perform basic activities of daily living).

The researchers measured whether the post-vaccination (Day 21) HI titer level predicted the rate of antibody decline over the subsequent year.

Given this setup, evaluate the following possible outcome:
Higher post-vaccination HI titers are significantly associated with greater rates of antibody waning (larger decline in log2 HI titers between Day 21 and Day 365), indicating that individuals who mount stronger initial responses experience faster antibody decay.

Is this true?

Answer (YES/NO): YES